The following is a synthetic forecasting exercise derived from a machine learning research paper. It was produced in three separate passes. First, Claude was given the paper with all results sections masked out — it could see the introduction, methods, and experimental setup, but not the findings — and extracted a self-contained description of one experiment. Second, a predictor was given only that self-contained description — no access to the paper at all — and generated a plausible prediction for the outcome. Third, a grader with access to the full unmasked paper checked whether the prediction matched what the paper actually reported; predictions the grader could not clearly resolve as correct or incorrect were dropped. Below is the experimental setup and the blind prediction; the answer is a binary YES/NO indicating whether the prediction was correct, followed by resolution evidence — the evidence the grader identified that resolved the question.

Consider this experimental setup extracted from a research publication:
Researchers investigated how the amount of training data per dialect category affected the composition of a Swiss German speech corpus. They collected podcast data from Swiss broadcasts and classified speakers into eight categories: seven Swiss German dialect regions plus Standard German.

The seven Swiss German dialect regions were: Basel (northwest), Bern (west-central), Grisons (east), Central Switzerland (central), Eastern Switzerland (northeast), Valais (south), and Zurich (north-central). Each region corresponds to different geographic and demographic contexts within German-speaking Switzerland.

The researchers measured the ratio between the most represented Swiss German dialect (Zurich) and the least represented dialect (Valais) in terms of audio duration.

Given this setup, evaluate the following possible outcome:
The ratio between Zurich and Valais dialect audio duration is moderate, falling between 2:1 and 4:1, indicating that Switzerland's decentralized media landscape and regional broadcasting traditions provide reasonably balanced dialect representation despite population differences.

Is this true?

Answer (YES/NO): NO